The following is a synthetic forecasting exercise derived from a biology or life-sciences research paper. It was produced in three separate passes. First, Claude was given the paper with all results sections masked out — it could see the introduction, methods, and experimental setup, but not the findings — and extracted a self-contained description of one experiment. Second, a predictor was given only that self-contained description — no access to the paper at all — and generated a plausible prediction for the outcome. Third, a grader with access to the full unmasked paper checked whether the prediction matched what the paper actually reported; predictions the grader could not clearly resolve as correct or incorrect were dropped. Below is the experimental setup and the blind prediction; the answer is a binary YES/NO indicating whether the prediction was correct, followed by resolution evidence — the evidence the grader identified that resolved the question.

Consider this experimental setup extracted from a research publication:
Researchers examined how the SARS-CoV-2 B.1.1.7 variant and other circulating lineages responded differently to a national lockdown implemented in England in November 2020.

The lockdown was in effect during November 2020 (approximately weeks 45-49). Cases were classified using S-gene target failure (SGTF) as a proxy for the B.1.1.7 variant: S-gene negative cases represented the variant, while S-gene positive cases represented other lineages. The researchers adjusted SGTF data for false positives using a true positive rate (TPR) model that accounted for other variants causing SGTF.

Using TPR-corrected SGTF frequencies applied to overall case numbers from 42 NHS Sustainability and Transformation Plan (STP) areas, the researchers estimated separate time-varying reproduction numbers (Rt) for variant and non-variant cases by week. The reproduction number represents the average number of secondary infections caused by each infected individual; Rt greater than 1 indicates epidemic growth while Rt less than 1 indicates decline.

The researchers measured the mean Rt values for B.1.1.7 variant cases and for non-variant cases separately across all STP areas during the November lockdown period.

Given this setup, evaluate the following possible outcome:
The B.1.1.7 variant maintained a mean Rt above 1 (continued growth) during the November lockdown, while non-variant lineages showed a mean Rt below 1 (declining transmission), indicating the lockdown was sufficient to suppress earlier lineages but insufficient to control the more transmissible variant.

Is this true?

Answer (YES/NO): YES